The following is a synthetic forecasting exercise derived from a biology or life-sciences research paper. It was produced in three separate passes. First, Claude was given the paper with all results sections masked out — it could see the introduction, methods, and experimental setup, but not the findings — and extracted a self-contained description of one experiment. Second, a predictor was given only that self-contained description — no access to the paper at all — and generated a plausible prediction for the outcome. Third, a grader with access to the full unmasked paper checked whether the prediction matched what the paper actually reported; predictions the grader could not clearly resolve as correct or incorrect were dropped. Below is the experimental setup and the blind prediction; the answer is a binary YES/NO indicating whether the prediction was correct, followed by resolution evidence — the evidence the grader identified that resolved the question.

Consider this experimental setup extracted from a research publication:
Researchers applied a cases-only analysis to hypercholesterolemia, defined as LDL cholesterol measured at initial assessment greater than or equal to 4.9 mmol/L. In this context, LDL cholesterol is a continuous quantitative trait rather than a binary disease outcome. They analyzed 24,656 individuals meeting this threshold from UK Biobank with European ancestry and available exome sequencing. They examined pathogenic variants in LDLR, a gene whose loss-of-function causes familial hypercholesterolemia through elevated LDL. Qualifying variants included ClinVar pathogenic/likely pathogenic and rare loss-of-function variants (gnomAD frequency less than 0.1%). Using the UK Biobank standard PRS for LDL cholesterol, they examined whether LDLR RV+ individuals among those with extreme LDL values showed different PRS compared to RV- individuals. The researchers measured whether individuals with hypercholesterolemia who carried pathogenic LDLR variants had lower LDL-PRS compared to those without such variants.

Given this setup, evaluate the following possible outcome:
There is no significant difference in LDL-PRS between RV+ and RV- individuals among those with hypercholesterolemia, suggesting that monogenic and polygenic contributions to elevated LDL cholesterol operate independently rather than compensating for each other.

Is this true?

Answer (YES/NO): NO